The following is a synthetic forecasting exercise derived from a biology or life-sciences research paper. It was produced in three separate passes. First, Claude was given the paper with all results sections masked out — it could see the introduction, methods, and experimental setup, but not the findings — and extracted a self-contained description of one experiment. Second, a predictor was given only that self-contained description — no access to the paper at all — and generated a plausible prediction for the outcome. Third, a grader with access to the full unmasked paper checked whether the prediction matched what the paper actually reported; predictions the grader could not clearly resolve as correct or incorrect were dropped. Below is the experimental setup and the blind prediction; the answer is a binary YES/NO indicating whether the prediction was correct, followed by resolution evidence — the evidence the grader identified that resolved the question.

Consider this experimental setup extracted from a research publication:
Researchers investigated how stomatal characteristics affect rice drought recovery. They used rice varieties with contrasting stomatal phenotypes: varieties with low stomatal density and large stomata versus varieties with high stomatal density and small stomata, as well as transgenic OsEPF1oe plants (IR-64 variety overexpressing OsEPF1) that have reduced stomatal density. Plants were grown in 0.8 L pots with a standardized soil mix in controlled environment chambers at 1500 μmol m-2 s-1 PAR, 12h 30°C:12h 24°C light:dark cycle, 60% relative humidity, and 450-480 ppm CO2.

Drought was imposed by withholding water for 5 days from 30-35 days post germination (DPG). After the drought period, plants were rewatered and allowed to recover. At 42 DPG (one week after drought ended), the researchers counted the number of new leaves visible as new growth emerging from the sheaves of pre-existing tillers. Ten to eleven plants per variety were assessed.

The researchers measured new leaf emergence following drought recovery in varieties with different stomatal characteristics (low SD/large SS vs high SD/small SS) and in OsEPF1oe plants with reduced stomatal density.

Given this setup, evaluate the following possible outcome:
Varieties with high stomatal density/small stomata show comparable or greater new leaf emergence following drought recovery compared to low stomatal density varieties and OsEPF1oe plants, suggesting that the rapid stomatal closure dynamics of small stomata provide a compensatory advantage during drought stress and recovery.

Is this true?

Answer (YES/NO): NO